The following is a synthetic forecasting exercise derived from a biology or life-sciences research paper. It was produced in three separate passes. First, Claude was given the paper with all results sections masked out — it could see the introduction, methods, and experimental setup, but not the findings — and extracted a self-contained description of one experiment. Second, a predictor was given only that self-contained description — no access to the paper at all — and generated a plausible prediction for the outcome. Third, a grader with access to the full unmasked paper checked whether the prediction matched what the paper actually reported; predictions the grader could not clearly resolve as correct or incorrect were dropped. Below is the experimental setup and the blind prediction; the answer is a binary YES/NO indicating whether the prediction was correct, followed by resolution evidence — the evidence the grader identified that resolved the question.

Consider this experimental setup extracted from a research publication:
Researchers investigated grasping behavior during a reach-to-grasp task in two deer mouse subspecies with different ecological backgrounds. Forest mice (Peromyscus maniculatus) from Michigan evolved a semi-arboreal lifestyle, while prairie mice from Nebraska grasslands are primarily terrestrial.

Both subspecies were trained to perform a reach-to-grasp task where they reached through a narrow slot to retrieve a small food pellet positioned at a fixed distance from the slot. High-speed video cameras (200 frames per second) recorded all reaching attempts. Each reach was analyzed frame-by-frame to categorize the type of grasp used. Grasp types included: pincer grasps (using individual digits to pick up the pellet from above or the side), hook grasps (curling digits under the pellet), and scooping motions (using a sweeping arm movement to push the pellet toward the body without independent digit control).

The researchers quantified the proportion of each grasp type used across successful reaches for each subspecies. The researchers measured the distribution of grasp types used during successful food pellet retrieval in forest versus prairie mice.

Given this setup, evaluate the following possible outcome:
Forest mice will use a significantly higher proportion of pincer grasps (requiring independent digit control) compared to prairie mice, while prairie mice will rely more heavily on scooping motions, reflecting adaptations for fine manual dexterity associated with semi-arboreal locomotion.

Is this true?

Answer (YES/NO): NO